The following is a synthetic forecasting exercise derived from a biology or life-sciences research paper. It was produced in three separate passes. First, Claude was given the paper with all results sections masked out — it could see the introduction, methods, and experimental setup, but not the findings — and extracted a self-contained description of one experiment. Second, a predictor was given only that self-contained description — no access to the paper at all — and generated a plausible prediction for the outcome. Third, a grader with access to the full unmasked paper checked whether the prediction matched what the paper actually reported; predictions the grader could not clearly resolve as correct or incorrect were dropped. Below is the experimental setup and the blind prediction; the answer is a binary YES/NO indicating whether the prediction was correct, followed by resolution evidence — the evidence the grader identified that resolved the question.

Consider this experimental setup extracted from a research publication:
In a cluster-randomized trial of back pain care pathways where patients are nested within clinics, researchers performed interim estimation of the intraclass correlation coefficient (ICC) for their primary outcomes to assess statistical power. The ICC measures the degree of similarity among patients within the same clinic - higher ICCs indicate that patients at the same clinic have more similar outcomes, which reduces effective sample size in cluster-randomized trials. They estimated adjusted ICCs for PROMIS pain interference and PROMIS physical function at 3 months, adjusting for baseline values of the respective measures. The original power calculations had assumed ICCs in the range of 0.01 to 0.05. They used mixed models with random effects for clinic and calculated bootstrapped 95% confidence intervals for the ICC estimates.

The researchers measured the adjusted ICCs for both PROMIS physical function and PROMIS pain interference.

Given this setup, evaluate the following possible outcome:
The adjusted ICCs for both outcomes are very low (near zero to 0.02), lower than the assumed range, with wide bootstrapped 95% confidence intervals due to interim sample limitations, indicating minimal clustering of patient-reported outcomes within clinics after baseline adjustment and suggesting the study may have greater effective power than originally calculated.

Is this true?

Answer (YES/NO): NO